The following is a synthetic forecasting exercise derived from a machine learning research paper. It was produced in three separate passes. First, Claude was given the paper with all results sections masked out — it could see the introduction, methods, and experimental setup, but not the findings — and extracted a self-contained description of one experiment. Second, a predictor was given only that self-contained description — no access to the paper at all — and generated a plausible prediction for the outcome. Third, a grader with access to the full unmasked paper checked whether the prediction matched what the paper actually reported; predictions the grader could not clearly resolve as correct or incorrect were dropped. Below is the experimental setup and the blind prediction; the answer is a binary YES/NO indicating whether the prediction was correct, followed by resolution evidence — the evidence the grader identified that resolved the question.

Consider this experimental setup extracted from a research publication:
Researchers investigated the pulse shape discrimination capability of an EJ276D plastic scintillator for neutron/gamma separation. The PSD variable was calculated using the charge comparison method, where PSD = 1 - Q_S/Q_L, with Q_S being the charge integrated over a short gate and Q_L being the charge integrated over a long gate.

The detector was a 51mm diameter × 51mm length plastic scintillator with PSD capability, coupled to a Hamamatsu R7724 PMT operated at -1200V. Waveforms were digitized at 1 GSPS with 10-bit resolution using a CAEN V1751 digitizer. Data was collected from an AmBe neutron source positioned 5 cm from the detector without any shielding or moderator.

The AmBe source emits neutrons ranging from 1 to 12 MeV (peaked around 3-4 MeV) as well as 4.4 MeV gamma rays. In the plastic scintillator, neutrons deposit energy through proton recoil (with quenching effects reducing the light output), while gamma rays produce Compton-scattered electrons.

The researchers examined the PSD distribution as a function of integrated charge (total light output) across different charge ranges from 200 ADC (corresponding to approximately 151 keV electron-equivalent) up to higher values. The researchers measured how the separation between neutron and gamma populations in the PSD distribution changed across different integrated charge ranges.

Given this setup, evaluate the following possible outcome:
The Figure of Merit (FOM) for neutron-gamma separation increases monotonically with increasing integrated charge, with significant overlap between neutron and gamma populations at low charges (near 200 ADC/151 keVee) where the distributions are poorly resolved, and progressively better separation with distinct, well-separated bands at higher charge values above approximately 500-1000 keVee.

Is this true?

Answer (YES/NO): YES